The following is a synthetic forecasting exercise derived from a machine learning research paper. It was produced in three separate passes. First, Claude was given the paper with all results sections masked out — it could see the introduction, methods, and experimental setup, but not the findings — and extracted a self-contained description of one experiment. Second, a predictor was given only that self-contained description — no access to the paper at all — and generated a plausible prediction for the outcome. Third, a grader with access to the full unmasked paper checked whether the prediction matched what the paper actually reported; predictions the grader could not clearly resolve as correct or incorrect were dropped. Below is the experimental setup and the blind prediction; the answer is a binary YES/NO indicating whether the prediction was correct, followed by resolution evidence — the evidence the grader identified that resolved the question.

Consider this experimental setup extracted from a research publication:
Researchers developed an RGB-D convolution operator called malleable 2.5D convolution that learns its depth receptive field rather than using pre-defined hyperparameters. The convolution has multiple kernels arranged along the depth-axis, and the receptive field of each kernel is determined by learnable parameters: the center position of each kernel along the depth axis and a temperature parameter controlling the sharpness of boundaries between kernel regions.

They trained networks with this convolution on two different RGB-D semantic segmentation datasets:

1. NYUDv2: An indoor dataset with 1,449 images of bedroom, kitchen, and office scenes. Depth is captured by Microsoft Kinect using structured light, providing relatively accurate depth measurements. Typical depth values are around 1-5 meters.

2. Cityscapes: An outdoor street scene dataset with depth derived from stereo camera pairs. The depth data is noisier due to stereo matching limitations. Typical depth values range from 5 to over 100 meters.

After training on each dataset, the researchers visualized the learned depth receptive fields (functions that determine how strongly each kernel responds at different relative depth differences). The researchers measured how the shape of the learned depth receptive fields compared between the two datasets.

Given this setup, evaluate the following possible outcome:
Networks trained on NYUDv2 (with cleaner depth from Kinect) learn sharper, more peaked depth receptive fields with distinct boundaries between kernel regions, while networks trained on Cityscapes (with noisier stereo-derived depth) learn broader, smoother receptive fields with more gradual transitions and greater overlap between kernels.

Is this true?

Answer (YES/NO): YES